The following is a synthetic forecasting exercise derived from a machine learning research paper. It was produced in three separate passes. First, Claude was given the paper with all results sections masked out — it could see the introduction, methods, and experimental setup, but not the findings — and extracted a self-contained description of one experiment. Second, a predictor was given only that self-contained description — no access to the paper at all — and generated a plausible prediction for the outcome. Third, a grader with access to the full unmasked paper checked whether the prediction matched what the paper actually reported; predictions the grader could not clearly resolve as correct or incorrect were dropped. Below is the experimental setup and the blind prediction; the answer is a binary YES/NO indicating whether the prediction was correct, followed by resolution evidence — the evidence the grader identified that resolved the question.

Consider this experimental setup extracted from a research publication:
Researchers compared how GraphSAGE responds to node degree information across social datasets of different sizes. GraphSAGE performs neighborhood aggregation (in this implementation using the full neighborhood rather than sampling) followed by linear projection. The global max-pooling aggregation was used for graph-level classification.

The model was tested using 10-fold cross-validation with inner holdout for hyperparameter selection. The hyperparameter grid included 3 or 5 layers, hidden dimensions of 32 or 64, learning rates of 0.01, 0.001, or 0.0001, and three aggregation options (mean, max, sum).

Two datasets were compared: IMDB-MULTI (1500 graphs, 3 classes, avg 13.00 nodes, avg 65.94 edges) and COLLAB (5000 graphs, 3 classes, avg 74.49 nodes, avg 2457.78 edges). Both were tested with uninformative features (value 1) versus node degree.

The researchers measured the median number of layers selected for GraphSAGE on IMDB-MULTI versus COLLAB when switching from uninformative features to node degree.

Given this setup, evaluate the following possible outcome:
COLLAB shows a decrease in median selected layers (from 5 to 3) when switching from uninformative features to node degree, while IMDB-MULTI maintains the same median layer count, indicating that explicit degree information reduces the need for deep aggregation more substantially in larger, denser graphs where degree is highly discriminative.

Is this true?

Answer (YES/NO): NO